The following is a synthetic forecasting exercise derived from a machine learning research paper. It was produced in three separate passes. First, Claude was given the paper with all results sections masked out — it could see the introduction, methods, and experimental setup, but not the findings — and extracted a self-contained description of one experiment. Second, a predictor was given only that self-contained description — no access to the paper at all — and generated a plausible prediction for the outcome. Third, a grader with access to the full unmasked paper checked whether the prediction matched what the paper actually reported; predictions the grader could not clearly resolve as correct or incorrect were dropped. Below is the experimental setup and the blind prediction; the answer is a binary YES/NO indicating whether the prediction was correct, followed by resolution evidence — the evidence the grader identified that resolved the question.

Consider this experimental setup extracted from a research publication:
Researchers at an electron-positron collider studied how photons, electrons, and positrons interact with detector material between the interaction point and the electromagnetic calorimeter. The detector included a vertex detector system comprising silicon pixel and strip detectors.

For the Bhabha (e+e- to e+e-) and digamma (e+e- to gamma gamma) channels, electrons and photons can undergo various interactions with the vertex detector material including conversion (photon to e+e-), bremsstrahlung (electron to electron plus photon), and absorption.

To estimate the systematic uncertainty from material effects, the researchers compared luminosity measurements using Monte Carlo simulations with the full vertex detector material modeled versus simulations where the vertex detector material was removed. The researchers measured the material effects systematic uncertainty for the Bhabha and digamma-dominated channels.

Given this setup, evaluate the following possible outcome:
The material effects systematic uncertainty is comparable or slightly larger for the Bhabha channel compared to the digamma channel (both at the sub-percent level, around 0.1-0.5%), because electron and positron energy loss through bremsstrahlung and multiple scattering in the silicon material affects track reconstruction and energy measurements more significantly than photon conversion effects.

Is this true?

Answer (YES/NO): NO